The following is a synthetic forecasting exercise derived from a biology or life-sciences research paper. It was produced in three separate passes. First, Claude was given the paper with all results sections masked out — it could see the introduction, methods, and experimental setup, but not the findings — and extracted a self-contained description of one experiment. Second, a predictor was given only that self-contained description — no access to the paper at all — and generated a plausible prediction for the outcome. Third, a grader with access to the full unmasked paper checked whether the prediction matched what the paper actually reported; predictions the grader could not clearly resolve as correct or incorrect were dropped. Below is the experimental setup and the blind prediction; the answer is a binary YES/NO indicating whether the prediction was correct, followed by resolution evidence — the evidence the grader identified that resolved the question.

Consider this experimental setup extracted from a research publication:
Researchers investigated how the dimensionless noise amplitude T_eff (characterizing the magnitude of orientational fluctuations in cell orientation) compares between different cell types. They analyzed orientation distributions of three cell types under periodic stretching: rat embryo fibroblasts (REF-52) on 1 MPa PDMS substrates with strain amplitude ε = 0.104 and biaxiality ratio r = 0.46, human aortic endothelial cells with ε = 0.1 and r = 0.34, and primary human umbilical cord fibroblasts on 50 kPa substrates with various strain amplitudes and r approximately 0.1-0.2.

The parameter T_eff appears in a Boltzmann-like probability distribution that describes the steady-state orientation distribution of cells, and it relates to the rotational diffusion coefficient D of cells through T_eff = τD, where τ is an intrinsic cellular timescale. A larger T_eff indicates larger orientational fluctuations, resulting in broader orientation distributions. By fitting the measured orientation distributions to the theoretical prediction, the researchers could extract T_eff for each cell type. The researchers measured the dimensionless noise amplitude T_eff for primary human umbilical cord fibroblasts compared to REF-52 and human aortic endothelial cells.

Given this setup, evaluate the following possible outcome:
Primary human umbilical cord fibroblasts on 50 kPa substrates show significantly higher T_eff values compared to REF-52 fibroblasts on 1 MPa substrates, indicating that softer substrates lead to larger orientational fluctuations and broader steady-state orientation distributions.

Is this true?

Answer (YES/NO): NO